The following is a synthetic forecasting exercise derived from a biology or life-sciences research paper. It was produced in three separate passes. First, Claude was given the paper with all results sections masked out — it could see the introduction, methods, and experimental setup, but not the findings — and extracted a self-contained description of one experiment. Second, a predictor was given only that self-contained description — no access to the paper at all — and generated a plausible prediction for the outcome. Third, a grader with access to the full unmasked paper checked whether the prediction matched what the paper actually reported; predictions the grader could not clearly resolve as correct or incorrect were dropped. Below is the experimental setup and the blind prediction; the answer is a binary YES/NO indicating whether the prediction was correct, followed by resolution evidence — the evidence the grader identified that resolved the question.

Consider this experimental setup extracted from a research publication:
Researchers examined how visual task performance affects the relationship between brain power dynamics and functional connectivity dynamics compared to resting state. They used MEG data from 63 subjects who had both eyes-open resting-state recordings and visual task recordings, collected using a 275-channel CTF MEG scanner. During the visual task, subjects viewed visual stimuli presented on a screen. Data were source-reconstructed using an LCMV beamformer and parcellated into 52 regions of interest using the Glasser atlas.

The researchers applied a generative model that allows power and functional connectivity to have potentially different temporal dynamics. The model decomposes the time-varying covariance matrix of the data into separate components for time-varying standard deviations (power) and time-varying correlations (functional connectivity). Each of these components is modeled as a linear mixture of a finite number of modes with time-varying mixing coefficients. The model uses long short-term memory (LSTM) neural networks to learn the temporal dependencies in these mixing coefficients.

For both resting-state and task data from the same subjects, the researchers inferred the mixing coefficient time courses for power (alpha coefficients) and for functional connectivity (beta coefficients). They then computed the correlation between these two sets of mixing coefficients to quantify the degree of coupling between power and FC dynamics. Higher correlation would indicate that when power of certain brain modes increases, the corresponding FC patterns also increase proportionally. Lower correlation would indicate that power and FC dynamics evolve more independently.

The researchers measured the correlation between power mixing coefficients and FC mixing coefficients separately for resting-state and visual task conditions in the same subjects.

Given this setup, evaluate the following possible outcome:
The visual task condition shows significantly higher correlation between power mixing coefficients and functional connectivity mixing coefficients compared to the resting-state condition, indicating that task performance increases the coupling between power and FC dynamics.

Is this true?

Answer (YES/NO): NO